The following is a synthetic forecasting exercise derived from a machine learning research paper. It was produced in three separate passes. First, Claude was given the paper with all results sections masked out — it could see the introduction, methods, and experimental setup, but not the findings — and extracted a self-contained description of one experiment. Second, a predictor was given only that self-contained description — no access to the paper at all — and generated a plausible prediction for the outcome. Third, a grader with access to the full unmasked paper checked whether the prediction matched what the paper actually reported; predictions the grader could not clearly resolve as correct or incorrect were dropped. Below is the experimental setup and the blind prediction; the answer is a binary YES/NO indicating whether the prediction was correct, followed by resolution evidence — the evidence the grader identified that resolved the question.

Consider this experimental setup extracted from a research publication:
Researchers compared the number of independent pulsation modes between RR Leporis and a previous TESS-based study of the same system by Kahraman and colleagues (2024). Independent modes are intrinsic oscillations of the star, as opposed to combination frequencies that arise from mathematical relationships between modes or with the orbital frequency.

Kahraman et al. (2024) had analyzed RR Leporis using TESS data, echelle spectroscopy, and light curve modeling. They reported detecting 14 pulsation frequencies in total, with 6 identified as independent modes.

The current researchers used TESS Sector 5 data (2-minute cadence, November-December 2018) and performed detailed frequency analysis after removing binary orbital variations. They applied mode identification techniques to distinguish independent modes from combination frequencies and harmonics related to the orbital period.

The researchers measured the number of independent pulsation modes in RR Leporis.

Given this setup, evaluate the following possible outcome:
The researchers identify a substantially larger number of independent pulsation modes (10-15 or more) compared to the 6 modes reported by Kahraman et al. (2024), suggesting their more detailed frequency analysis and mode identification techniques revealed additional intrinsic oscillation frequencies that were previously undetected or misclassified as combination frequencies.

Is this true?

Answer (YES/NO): NO